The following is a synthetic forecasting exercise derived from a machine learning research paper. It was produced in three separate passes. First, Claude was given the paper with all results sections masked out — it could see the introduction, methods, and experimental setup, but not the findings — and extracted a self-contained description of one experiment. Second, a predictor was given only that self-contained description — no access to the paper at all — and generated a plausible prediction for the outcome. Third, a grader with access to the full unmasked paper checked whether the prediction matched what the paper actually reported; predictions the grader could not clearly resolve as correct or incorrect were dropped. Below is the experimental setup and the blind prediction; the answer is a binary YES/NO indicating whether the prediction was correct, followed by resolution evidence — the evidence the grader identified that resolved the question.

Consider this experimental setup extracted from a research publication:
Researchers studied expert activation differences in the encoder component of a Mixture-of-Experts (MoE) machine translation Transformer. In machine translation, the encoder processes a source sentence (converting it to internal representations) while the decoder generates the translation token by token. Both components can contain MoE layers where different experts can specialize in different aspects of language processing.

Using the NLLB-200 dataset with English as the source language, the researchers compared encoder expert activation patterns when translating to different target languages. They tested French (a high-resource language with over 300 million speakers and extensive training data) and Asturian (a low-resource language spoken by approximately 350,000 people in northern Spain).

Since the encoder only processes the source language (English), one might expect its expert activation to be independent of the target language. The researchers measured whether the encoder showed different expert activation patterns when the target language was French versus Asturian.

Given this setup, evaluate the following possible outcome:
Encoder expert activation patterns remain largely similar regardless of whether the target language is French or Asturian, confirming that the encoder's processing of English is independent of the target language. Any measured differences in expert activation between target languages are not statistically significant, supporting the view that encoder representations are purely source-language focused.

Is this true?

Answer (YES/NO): NO